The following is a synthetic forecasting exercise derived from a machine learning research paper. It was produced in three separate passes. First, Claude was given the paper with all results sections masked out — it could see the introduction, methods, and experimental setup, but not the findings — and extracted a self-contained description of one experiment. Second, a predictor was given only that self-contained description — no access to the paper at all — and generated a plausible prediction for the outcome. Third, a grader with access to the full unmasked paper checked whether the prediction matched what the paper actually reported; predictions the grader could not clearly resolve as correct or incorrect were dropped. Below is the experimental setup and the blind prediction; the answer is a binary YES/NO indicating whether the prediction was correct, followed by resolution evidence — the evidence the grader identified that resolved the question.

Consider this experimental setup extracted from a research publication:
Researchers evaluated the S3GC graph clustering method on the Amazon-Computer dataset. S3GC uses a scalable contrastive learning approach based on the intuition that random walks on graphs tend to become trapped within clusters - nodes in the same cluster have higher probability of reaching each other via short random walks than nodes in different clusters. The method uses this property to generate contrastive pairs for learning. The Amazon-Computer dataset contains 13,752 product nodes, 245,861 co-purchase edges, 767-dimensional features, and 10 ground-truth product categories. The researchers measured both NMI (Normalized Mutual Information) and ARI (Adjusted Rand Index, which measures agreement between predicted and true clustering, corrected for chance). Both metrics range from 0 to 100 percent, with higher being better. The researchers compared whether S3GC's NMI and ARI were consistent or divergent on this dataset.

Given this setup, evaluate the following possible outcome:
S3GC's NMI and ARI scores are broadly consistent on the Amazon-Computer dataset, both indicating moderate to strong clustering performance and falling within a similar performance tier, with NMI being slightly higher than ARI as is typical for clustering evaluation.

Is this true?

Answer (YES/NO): NO